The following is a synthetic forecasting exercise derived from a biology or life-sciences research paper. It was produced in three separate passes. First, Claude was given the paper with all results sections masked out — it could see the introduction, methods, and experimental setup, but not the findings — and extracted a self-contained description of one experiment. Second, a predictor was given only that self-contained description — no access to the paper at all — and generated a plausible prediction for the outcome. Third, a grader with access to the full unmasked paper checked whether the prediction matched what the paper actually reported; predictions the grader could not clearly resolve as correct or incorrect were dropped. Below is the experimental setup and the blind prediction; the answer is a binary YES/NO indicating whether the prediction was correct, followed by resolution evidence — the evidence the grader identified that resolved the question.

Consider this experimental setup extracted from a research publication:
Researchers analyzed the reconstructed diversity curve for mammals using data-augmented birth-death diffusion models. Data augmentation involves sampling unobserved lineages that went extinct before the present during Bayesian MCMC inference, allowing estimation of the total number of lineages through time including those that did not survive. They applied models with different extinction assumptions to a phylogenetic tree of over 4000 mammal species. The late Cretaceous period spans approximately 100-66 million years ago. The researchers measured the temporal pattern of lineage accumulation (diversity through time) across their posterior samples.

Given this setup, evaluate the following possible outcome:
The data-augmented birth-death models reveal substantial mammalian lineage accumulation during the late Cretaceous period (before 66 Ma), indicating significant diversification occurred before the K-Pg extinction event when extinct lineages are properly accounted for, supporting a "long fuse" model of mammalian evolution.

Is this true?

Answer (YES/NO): YES